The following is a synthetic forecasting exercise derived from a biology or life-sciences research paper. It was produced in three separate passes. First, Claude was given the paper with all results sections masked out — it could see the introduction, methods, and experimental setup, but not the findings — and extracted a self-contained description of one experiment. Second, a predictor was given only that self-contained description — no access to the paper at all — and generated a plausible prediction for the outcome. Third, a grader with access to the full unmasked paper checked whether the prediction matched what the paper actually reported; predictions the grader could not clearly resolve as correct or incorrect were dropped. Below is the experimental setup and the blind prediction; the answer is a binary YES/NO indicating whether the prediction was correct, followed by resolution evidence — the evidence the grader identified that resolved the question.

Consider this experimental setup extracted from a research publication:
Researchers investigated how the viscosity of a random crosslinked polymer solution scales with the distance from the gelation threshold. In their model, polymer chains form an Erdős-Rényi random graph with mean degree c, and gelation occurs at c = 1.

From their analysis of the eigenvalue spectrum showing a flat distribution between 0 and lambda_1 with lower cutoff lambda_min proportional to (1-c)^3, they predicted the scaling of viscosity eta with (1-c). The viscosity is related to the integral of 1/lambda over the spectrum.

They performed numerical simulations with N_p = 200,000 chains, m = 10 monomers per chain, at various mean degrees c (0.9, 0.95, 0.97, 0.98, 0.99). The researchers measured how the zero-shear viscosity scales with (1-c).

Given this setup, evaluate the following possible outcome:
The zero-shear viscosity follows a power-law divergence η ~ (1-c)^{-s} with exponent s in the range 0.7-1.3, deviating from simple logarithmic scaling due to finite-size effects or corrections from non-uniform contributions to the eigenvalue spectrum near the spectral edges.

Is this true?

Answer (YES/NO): NO